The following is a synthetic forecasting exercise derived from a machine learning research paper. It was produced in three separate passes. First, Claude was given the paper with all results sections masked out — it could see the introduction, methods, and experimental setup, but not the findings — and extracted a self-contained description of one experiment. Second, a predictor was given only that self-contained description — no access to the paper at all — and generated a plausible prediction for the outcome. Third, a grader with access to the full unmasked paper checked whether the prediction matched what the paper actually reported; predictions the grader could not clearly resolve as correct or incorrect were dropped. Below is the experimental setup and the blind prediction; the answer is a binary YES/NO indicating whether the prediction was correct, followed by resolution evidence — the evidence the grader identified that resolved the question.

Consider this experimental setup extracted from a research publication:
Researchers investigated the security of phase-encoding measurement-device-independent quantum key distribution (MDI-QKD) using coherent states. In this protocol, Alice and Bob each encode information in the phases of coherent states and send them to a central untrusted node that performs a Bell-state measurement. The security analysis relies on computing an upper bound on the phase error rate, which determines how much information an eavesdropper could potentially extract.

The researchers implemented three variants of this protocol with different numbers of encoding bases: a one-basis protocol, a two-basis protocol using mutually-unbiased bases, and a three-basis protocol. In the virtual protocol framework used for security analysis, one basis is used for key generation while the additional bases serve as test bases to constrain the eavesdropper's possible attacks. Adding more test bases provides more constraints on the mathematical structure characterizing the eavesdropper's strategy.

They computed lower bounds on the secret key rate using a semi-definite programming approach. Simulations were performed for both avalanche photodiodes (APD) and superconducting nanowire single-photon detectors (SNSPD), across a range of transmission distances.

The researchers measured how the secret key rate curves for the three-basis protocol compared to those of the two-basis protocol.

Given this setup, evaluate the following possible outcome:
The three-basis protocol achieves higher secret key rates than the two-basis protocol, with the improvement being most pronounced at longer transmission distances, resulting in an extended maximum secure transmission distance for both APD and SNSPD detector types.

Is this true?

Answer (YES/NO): NO